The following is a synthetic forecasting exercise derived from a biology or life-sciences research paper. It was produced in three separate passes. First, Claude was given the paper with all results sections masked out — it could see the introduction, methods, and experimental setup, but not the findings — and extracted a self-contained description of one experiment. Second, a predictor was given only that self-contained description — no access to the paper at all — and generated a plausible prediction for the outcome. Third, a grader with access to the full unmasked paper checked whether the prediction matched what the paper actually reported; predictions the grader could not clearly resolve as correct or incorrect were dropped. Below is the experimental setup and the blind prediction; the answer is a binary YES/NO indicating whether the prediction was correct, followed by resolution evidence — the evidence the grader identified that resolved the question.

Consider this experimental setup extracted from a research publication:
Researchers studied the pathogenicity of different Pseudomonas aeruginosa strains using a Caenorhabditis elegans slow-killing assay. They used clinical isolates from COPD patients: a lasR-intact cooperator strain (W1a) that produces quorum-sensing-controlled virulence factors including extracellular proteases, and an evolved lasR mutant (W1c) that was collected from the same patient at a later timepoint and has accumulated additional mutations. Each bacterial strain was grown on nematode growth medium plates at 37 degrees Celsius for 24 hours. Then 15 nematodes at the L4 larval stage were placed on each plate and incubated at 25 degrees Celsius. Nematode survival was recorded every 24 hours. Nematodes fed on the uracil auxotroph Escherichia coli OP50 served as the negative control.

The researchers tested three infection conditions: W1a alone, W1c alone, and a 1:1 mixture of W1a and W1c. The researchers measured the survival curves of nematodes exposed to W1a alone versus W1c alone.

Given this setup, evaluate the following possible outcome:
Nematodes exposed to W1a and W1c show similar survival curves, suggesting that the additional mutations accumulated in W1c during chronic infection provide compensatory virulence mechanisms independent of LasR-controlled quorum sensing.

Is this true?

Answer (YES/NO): NO